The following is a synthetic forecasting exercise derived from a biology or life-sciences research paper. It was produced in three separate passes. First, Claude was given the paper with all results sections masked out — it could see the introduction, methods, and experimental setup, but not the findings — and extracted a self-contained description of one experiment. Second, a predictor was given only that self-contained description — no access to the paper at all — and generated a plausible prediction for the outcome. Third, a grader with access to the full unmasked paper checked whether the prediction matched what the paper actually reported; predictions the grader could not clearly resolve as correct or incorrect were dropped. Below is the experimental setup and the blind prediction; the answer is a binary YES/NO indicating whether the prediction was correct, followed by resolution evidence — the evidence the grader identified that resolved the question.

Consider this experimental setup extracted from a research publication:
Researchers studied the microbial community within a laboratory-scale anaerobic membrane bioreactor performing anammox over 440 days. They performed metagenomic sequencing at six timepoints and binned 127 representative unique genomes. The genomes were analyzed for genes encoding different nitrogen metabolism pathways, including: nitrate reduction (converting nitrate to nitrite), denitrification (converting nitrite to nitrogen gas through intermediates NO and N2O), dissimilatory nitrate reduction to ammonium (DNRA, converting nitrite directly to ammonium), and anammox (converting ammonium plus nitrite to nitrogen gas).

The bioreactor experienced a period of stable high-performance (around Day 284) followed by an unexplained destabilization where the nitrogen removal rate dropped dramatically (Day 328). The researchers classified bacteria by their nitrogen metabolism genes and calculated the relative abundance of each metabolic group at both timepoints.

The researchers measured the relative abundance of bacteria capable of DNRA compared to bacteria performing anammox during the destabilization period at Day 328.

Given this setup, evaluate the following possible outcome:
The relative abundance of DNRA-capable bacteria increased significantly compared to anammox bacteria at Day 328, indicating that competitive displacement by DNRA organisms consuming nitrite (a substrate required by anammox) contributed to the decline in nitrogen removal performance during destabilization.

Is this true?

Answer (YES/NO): YES